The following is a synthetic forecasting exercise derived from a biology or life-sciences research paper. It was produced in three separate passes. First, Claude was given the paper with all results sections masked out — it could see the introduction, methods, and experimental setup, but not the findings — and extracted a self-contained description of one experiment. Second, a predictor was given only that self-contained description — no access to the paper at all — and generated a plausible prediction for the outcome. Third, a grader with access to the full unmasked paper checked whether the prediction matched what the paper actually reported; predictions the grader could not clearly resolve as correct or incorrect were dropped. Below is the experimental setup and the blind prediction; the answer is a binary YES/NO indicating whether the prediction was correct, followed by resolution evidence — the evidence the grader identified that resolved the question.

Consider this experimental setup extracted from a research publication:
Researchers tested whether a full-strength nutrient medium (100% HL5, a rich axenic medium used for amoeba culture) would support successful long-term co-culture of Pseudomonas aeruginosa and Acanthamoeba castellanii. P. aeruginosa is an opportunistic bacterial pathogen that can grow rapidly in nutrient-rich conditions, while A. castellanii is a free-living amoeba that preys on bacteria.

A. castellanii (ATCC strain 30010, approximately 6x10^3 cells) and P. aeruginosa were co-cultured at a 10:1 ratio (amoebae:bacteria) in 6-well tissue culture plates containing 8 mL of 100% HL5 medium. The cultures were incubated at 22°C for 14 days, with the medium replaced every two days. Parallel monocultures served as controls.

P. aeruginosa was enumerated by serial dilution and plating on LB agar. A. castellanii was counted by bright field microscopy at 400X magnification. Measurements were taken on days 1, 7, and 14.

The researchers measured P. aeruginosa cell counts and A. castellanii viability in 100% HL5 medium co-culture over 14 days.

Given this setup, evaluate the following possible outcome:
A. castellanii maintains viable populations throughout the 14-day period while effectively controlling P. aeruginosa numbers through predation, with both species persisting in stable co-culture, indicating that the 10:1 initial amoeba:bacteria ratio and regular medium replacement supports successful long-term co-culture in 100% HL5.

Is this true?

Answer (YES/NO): NO